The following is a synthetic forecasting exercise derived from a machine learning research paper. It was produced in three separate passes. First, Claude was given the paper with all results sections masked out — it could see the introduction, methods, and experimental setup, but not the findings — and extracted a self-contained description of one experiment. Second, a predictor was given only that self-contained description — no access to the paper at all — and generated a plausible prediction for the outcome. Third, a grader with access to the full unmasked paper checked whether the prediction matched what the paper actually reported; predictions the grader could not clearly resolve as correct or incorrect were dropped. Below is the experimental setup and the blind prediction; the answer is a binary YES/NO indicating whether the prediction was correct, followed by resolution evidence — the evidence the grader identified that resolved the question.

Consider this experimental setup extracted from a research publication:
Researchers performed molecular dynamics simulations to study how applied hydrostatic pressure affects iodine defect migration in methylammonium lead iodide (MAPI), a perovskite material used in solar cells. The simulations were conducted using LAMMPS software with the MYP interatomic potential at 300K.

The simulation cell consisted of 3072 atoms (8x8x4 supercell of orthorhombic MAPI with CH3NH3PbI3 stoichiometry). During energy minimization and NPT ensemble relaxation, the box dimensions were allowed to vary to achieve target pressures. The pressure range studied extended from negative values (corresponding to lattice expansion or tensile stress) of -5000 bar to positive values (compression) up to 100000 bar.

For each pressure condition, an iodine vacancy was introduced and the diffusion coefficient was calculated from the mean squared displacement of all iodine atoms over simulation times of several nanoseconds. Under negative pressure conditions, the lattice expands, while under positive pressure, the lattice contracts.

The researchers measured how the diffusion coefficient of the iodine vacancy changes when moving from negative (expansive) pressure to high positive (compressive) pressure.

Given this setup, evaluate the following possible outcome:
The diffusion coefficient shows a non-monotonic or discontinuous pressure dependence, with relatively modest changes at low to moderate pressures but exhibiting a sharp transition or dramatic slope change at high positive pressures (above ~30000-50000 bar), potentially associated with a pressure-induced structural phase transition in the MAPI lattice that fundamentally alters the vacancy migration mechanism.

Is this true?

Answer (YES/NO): NO